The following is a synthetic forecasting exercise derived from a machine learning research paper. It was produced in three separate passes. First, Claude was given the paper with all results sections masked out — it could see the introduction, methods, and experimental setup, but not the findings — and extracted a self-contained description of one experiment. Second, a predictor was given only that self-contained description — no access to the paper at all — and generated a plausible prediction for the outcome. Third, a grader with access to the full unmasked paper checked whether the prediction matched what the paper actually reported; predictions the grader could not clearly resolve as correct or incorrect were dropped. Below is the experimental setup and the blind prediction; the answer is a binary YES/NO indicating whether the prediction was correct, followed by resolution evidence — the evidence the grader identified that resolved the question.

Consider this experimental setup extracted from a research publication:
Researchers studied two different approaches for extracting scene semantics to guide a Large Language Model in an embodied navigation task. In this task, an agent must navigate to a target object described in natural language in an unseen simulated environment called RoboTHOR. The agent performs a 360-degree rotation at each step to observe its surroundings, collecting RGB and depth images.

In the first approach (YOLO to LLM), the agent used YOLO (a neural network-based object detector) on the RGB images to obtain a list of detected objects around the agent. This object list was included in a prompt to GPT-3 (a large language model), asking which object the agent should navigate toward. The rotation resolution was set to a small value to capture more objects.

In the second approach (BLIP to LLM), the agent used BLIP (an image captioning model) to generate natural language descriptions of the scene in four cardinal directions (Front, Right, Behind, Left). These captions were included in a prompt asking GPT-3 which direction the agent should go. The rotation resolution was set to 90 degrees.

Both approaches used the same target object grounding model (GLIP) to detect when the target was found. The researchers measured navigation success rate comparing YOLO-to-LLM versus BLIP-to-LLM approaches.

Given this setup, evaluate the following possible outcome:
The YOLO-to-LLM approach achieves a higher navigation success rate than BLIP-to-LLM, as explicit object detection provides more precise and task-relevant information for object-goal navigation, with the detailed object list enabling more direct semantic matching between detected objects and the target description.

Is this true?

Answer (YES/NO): YES